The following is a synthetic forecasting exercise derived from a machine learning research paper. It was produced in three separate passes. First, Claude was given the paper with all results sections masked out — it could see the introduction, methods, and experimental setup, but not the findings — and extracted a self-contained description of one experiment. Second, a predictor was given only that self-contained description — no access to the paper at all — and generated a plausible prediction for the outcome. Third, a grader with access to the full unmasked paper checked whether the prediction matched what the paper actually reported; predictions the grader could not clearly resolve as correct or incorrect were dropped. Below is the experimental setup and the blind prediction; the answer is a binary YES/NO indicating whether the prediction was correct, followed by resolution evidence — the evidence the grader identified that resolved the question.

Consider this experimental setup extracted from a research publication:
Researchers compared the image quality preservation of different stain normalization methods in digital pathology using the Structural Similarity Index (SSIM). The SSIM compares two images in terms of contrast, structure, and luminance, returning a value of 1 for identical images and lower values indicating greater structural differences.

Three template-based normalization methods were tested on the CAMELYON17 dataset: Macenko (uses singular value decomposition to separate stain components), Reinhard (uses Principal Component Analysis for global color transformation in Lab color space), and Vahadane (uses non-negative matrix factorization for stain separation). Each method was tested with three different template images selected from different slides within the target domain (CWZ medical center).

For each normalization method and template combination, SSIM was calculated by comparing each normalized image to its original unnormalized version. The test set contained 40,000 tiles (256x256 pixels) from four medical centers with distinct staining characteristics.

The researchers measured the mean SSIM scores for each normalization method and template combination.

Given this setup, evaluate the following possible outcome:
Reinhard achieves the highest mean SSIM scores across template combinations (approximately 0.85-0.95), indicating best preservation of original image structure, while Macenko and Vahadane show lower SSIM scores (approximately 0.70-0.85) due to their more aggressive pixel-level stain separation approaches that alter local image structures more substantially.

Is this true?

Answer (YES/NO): NO